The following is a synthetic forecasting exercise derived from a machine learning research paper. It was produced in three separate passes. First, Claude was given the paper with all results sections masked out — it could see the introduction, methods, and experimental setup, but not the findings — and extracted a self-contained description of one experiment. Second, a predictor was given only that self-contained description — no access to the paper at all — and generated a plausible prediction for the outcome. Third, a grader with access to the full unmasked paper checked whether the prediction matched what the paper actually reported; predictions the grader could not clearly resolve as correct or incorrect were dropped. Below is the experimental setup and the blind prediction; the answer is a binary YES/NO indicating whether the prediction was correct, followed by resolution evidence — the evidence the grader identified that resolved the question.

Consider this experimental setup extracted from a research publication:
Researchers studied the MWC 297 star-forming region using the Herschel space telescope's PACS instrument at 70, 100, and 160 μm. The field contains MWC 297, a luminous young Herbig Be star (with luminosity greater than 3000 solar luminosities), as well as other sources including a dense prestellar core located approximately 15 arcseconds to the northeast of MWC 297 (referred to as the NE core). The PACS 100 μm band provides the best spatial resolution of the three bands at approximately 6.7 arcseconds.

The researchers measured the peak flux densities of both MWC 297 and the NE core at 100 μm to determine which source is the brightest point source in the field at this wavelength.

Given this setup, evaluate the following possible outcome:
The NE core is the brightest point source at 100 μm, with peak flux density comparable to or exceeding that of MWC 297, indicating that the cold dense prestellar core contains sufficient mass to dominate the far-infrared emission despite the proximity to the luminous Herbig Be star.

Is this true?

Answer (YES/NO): YES